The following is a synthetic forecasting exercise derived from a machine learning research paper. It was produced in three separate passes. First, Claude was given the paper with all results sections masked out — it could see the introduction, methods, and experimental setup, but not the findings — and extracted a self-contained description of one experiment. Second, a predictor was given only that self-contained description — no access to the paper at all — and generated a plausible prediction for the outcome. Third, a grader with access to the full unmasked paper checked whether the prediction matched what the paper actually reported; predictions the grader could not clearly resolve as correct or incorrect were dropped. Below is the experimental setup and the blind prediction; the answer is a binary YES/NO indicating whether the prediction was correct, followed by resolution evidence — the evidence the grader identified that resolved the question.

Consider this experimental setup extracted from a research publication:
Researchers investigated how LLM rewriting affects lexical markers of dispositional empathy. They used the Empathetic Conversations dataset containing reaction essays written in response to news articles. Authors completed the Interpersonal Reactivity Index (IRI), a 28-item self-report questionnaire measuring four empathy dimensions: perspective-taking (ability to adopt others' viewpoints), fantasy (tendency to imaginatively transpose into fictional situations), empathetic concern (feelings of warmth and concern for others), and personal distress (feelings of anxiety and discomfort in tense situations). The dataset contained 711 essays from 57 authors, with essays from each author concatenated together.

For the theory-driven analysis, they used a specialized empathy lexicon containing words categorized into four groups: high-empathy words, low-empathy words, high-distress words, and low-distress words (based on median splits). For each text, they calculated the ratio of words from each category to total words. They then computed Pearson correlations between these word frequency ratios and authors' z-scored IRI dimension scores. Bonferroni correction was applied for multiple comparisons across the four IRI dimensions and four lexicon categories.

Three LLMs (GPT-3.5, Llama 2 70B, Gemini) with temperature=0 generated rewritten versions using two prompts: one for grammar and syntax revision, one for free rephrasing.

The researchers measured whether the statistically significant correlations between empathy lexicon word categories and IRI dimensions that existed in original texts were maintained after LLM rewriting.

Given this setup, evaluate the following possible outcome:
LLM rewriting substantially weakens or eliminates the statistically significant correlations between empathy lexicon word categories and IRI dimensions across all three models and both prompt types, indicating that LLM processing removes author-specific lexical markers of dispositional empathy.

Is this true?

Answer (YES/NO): NO